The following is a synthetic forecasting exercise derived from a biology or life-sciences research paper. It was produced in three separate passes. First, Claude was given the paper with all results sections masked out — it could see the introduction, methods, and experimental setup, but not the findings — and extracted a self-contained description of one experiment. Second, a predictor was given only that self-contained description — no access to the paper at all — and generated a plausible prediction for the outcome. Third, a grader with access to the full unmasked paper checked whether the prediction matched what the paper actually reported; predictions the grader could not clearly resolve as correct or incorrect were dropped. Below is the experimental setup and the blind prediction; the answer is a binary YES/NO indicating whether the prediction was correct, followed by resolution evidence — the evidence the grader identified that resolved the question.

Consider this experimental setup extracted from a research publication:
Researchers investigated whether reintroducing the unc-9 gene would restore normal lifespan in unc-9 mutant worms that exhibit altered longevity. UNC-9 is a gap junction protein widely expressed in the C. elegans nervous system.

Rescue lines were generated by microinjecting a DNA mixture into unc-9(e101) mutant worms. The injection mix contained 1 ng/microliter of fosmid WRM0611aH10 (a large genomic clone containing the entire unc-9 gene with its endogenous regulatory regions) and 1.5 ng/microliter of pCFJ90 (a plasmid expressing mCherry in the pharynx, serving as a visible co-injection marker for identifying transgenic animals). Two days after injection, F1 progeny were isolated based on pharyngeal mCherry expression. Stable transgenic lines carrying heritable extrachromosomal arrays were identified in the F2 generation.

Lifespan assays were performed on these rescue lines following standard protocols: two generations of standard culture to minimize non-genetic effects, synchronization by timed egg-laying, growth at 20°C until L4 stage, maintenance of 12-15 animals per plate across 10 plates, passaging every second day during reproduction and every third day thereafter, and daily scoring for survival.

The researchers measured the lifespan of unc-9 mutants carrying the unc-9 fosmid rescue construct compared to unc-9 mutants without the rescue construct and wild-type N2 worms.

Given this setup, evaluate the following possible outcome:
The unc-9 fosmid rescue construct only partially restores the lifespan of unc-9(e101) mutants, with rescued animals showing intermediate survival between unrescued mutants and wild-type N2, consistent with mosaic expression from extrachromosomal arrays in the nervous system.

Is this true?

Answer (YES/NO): NO